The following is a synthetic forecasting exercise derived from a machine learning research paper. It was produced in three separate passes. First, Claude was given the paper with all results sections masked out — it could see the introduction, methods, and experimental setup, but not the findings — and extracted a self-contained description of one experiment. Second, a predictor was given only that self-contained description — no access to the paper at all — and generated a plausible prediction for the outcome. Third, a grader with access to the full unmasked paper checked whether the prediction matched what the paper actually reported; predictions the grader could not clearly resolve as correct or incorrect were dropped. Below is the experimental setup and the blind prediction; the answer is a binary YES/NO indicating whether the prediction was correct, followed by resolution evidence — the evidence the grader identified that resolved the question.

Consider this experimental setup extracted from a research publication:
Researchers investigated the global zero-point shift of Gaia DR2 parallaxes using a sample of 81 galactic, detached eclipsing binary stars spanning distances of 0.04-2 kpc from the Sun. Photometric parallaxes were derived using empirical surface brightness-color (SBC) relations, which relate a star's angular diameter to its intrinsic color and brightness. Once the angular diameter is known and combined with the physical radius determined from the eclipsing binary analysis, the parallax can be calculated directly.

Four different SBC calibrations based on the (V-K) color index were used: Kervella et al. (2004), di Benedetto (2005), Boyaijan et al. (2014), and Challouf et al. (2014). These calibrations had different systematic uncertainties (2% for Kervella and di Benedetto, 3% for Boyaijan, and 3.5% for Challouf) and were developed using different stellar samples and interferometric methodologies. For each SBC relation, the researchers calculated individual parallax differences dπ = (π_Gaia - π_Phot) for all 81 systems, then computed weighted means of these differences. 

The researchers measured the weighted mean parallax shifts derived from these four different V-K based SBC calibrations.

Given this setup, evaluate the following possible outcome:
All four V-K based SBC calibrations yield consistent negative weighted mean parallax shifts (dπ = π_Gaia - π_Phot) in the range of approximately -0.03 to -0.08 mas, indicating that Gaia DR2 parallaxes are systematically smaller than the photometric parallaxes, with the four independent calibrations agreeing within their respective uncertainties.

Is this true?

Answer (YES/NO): NO